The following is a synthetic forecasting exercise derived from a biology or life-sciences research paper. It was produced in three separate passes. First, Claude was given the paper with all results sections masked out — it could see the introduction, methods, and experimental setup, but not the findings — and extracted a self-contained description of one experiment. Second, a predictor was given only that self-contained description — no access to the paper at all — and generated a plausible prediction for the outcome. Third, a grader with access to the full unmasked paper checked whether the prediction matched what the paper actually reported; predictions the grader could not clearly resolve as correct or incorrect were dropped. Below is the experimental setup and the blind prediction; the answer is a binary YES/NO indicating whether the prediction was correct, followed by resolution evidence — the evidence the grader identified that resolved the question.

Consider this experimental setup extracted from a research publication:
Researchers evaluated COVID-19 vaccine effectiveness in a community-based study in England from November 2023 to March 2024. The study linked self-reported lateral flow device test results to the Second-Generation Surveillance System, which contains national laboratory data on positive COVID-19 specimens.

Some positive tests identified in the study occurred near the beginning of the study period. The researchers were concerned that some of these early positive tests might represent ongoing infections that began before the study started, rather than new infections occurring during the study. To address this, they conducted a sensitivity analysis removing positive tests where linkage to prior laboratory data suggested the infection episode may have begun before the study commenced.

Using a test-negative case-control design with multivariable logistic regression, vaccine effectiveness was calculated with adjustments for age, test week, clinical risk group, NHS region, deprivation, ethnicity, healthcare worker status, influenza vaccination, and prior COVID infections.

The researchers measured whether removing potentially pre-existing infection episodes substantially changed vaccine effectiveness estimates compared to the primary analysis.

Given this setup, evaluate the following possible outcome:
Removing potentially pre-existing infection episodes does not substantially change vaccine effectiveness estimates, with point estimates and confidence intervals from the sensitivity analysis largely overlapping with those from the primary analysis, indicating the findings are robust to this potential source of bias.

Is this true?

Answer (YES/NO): YES